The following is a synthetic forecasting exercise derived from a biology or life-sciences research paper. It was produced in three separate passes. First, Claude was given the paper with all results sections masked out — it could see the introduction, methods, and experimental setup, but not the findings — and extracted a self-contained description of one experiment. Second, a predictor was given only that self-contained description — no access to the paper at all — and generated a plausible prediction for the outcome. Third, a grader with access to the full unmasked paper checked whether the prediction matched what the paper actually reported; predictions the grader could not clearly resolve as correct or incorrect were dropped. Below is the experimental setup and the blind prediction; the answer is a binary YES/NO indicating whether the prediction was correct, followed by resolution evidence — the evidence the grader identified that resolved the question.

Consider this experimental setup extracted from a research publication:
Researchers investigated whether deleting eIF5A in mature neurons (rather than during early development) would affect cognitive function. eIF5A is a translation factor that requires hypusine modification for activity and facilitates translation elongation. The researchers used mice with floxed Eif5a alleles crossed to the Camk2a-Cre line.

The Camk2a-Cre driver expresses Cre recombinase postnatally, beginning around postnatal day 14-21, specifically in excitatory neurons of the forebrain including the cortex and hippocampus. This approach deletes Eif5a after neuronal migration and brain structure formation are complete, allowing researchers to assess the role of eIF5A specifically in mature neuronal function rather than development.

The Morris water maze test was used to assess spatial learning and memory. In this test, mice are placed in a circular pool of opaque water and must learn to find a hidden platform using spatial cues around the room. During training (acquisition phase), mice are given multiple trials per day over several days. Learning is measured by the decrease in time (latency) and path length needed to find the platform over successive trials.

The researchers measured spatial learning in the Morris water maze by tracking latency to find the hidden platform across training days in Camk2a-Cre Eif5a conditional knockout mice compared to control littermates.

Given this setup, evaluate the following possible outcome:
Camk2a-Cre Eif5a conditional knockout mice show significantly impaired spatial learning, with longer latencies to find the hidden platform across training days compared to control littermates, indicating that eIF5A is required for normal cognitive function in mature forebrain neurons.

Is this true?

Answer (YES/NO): YES